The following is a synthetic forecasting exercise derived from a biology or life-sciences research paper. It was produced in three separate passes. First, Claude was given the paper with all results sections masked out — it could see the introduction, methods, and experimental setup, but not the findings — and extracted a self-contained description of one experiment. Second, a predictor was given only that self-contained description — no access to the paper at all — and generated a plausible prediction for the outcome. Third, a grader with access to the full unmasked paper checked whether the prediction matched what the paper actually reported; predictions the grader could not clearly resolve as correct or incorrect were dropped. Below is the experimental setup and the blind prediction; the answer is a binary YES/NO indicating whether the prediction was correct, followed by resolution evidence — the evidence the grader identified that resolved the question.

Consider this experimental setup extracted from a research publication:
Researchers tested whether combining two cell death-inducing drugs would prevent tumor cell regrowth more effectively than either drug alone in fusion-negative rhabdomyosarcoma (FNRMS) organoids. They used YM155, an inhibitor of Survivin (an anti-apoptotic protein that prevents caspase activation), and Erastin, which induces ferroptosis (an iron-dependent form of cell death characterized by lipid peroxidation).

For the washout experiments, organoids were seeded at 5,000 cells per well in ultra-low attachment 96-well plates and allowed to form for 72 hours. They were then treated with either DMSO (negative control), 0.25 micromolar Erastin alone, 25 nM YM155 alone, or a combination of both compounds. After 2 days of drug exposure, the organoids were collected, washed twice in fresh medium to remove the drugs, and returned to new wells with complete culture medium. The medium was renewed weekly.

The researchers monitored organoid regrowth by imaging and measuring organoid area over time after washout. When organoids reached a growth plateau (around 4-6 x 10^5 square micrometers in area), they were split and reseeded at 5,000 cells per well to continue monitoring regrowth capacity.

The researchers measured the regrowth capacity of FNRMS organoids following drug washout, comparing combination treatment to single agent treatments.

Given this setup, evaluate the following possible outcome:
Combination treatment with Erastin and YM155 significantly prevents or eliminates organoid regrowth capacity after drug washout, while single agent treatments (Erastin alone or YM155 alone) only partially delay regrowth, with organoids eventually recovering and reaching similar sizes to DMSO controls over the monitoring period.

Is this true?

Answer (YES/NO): YES